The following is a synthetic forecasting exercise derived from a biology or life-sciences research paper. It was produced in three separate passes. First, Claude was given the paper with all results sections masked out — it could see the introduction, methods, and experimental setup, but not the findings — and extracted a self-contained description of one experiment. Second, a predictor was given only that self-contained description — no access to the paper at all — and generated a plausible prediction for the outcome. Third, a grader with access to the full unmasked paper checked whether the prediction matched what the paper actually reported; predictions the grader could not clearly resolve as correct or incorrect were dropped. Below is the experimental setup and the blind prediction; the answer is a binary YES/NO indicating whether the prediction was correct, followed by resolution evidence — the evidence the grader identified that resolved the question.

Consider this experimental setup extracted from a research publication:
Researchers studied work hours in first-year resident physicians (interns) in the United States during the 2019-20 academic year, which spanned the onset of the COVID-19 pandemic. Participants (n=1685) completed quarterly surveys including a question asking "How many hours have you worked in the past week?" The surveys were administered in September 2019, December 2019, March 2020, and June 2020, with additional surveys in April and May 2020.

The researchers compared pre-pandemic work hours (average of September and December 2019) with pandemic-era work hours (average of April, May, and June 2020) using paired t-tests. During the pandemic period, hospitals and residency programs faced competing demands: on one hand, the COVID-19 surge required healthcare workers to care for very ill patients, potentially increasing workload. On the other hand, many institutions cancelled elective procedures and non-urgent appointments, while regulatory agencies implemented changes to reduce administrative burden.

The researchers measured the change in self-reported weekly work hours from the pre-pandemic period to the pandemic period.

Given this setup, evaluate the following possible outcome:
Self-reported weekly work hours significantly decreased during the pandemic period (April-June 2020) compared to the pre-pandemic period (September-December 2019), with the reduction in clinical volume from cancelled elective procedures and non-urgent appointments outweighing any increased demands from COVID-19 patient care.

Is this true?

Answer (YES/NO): YES